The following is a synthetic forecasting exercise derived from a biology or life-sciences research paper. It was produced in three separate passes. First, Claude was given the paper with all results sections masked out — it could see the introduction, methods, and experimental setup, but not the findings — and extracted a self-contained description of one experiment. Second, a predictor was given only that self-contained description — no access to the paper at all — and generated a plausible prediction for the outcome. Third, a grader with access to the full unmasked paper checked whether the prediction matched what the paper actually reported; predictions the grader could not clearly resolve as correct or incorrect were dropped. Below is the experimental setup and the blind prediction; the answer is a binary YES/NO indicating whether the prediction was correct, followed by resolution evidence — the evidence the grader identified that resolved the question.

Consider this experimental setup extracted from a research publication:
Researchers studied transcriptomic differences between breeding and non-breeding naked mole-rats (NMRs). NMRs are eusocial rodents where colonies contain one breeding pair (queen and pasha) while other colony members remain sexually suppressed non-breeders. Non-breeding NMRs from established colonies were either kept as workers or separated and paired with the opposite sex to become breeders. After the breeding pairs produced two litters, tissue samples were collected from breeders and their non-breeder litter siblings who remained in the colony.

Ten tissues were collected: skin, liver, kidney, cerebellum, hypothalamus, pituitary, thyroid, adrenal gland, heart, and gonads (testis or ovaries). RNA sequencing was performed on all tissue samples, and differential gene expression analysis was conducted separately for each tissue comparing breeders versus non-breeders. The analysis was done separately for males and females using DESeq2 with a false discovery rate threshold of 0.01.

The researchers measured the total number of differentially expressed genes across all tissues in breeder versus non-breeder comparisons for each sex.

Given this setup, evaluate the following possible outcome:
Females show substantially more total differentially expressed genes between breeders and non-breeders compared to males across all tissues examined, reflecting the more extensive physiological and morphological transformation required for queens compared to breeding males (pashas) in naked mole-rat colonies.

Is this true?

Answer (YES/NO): YES